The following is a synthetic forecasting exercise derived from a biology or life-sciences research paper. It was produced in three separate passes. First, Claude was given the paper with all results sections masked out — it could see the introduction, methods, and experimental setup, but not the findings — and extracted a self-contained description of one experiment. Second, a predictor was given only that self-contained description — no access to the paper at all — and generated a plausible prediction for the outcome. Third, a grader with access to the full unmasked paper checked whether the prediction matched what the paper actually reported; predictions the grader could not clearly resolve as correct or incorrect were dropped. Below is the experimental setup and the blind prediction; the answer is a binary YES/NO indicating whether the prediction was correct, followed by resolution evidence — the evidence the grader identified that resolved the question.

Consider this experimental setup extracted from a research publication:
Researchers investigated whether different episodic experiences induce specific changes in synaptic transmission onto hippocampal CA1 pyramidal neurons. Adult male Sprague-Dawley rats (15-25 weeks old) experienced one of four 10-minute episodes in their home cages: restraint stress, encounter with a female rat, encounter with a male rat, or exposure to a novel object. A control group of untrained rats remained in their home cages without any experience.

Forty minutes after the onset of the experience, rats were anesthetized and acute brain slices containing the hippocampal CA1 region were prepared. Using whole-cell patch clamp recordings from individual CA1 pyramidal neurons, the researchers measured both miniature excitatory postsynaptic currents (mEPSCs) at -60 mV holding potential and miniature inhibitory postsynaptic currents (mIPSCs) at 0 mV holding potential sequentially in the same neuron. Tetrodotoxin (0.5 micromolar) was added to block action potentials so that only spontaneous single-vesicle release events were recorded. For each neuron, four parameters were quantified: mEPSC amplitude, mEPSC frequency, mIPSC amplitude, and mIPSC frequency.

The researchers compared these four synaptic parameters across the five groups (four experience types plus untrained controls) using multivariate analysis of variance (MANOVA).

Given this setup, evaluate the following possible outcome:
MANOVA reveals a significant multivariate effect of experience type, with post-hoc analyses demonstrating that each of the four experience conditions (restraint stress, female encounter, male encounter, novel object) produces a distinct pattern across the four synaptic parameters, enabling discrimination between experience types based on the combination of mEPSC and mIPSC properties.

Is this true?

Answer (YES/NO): NO